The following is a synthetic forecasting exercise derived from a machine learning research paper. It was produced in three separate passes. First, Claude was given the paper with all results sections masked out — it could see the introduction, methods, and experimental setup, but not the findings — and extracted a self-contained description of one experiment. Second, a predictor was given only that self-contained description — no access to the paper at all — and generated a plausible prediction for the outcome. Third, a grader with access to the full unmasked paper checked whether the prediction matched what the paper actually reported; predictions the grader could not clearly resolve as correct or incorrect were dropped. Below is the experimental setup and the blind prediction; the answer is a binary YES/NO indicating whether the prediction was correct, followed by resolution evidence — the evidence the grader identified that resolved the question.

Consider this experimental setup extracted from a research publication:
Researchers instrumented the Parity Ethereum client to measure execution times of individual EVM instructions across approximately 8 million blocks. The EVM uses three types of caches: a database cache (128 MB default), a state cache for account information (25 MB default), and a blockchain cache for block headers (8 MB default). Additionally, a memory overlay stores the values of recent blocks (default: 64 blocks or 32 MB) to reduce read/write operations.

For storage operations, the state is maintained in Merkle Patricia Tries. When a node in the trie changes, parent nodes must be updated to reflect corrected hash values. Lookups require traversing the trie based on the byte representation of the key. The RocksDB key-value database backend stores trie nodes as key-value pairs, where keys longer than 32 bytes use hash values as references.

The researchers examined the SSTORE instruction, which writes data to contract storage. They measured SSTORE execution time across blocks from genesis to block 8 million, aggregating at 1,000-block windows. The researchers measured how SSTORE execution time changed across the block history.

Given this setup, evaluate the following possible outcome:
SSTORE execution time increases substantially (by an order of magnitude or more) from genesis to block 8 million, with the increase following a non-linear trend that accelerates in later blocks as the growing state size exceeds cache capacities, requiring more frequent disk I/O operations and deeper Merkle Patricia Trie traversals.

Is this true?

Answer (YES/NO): NO